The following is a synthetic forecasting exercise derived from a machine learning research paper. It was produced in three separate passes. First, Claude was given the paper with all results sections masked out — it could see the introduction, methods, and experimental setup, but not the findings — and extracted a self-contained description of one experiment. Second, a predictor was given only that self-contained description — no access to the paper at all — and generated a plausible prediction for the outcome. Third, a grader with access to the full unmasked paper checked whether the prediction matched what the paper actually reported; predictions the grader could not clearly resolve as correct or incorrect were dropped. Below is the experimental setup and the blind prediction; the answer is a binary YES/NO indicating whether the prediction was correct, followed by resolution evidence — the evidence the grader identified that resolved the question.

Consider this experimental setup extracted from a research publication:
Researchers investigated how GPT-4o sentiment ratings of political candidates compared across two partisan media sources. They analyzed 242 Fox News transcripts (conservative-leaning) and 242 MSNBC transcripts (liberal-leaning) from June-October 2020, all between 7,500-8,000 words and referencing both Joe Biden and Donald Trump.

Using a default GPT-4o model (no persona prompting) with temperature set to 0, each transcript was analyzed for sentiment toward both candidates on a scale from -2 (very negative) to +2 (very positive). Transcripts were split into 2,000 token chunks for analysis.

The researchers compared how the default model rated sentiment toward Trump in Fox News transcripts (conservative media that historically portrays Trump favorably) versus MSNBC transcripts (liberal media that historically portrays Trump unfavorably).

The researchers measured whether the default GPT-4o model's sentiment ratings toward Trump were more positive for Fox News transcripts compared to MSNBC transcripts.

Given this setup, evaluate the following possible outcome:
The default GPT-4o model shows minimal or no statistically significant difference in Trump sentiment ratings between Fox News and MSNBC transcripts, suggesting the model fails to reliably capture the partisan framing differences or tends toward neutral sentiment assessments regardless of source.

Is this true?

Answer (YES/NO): NO